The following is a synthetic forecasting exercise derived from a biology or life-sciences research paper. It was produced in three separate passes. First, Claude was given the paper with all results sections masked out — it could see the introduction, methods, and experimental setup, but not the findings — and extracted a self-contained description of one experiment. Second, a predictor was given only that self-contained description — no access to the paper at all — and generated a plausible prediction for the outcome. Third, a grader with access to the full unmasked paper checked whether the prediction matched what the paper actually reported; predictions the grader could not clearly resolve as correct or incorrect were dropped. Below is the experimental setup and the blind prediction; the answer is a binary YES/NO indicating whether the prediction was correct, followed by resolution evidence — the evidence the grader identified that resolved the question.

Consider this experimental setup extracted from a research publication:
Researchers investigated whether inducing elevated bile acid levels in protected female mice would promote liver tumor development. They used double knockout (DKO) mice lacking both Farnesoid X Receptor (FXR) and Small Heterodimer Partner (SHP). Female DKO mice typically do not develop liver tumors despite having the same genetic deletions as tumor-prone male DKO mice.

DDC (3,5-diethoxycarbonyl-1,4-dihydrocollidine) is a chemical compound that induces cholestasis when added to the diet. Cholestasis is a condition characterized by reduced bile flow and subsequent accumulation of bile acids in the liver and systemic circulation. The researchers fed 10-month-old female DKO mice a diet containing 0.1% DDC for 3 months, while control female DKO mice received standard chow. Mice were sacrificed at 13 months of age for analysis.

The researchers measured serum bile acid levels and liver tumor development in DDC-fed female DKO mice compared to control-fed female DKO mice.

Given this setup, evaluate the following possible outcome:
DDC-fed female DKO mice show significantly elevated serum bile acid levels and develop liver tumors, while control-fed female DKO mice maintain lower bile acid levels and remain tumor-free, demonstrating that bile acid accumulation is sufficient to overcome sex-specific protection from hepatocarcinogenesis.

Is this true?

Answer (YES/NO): YES